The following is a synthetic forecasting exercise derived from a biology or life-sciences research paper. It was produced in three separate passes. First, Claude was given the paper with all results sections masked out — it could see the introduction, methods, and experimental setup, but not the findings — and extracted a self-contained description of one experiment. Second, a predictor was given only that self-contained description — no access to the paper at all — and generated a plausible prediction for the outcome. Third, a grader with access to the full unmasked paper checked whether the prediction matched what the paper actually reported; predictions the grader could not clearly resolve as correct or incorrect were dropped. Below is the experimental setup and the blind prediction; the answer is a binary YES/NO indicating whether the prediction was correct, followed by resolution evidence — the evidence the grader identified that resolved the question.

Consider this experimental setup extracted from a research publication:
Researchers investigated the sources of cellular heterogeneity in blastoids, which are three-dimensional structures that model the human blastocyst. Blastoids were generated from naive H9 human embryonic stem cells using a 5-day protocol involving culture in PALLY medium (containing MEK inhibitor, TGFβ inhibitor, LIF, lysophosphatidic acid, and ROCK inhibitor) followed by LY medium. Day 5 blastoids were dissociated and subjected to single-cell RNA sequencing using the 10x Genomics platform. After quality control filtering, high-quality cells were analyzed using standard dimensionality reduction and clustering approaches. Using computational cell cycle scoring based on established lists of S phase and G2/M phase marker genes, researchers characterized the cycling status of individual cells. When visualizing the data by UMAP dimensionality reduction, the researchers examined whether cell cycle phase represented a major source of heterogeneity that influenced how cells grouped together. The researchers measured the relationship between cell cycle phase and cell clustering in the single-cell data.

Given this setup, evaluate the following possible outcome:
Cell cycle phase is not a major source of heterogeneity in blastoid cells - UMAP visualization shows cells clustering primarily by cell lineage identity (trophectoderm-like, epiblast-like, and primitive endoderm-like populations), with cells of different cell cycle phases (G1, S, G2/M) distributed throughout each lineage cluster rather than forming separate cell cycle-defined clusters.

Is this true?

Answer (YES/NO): NO